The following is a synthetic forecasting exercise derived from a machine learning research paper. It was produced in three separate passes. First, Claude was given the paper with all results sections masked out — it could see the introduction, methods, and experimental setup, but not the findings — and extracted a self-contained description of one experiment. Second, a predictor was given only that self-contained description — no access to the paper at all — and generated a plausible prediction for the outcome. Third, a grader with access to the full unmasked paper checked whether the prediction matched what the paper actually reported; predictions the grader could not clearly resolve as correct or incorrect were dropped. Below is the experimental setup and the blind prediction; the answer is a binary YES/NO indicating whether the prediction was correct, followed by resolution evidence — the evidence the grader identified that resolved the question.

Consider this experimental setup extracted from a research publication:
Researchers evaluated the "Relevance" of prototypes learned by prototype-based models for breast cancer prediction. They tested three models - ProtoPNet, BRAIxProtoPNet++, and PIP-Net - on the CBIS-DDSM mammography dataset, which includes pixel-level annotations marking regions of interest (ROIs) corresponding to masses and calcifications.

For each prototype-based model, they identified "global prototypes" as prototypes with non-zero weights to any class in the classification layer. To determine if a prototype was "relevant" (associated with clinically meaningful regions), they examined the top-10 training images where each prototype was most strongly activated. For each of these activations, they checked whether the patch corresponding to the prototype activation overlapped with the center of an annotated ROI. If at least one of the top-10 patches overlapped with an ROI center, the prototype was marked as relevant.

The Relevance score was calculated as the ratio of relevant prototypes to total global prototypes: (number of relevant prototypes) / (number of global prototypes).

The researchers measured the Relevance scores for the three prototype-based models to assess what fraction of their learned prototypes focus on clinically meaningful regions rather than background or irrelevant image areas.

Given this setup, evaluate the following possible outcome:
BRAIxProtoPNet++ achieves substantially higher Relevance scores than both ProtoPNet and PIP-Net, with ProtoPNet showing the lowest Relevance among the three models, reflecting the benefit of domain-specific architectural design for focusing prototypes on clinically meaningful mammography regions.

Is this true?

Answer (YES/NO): NO